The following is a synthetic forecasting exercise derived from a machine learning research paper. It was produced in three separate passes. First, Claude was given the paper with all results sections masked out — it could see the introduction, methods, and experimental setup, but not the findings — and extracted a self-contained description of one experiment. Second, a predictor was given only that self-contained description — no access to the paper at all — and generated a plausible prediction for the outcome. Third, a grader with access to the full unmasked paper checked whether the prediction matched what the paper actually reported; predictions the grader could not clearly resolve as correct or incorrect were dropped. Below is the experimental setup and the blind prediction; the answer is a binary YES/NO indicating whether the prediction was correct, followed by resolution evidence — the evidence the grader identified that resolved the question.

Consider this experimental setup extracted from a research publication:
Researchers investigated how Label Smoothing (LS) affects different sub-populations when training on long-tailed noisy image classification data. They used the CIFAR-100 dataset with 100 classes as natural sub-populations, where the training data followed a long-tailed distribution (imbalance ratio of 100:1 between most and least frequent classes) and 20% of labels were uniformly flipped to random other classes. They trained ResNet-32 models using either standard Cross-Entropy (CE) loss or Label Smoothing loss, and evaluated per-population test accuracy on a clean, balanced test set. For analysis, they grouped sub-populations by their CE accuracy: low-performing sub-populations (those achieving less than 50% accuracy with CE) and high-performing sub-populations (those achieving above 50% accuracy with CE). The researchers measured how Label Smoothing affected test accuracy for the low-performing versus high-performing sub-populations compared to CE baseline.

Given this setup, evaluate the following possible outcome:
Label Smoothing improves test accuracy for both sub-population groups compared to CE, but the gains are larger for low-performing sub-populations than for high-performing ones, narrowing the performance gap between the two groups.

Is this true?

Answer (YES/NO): NO